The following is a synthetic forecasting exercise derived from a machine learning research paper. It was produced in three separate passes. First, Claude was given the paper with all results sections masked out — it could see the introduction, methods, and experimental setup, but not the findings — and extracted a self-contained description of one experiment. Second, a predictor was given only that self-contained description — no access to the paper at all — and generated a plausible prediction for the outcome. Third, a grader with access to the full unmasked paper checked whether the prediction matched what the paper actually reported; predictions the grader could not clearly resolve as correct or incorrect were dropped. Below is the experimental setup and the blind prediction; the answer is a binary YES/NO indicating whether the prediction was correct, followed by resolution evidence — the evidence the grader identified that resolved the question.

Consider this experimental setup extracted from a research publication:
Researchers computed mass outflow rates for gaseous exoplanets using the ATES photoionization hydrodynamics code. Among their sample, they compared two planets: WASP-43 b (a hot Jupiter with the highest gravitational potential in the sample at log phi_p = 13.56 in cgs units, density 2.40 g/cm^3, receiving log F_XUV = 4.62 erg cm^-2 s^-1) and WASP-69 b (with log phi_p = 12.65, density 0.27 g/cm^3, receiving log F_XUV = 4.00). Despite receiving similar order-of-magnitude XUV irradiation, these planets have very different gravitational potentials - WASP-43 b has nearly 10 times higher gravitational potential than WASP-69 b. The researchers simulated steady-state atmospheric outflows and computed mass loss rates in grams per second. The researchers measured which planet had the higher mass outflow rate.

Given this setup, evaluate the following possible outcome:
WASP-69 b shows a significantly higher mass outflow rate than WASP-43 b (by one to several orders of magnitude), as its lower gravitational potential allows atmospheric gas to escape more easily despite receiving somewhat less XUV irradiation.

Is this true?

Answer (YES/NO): YES